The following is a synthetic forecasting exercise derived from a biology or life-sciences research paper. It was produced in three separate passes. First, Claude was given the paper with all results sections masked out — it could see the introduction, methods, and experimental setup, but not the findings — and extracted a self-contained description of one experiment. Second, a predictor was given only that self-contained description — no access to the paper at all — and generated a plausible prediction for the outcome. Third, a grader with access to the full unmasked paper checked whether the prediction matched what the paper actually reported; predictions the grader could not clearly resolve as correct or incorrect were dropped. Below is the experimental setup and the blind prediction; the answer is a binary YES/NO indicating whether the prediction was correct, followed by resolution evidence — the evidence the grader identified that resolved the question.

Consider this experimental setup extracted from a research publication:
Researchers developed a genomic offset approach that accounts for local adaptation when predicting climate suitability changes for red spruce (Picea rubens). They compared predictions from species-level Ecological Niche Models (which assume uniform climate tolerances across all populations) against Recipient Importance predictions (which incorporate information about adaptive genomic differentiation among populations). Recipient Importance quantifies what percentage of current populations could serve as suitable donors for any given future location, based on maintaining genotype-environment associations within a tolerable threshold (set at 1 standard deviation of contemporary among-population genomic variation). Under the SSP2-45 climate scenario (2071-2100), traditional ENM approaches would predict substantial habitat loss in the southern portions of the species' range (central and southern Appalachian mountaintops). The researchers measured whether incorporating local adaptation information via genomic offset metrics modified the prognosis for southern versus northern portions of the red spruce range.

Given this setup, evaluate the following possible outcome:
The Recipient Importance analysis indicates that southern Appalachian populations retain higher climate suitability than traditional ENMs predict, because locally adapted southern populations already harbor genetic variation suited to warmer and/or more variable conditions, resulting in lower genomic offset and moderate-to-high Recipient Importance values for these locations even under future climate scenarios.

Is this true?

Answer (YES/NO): NO